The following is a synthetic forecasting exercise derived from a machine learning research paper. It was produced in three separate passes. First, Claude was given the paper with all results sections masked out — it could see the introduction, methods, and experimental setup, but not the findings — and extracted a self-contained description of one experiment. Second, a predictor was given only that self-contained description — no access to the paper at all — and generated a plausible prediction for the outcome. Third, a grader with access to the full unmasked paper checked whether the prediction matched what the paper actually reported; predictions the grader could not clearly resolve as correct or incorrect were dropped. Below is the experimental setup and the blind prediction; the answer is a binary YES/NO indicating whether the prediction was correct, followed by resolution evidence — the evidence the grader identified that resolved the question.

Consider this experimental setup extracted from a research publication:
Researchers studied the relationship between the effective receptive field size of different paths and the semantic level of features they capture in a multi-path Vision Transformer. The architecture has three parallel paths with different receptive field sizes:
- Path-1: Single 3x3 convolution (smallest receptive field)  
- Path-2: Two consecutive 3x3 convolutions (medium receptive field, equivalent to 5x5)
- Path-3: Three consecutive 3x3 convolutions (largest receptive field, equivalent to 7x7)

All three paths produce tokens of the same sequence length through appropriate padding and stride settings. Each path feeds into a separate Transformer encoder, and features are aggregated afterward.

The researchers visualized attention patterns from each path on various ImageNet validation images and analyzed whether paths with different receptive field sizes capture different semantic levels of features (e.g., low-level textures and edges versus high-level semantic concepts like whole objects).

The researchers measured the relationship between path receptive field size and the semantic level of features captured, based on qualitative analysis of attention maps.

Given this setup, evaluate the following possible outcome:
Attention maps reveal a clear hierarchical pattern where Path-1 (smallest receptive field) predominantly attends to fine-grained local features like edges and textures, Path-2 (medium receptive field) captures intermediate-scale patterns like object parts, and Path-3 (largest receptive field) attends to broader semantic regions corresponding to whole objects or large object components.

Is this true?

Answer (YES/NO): YES